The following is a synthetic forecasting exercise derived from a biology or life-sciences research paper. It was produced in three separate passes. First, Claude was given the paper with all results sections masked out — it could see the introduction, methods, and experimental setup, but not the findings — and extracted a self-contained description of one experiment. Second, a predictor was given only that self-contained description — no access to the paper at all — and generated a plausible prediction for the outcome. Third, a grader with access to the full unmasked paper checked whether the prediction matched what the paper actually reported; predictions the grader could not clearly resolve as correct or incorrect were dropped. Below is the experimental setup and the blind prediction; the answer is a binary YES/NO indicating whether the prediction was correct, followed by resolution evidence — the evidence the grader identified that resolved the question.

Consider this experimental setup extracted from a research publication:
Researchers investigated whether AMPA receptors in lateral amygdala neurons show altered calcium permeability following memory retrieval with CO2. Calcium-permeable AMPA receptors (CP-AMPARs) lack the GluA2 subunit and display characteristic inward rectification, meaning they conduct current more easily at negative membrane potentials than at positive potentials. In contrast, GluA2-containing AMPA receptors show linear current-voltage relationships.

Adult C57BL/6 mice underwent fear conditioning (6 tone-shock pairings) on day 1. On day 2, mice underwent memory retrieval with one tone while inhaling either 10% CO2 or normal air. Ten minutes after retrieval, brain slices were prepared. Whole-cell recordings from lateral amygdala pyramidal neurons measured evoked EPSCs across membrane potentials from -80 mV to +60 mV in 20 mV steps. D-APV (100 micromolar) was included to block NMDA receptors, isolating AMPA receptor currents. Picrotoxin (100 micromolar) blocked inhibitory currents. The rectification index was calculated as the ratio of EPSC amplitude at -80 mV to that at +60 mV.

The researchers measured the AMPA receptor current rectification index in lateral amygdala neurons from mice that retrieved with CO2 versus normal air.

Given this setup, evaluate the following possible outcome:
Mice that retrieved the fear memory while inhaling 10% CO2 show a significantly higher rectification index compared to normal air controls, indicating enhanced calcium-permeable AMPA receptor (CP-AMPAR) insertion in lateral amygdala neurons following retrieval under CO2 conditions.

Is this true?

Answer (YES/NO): YES